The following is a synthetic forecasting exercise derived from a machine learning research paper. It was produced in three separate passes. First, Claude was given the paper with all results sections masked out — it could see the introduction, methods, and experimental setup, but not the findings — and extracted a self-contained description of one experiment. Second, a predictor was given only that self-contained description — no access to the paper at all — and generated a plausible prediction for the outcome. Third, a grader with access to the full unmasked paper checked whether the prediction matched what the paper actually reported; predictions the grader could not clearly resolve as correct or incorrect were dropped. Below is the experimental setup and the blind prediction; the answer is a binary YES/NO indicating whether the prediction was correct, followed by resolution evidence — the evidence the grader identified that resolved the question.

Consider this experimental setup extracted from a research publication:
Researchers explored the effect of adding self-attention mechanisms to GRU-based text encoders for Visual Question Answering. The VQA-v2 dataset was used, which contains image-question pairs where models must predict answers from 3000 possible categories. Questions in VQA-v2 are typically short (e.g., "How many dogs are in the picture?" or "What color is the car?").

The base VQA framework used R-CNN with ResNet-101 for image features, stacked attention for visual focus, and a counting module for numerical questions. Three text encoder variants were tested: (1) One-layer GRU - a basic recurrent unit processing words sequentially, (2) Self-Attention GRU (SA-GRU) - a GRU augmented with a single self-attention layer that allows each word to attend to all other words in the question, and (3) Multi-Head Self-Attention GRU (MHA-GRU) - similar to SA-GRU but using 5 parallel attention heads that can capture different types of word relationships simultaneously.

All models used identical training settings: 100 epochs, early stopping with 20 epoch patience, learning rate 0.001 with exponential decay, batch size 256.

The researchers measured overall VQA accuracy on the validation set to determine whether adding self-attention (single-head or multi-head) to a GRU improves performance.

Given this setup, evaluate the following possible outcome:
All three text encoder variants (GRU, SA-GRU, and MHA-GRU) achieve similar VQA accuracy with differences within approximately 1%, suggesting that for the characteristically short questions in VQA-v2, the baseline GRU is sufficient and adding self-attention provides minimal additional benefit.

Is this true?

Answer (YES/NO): NO